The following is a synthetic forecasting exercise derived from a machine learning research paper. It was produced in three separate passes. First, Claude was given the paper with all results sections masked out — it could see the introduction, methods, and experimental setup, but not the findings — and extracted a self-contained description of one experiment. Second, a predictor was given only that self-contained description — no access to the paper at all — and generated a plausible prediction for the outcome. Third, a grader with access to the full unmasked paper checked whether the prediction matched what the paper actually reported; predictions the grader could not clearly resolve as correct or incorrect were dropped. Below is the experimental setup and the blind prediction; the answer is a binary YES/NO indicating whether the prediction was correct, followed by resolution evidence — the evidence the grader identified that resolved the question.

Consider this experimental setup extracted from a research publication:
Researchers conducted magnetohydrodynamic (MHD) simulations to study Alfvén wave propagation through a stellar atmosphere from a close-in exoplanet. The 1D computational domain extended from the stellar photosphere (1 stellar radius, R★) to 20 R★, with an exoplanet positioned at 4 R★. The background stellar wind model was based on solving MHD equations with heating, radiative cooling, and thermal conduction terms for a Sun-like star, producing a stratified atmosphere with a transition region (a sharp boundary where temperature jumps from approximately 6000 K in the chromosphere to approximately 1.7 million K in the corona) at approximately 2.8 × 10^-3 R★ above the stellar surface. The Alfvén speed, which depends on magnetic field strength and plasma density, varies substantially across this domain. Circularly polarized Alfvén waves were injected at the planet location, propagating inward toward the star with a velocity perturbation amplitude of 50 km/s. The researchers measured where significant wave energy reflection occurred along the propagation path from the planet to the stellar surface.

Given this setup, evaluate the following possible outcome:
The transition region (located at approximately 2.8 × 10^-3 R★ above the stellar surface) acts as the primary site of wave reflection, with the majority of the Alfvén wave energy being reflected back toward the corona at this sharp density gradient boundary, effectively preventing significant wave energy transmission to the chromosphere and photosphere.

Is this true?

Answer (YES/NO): NO